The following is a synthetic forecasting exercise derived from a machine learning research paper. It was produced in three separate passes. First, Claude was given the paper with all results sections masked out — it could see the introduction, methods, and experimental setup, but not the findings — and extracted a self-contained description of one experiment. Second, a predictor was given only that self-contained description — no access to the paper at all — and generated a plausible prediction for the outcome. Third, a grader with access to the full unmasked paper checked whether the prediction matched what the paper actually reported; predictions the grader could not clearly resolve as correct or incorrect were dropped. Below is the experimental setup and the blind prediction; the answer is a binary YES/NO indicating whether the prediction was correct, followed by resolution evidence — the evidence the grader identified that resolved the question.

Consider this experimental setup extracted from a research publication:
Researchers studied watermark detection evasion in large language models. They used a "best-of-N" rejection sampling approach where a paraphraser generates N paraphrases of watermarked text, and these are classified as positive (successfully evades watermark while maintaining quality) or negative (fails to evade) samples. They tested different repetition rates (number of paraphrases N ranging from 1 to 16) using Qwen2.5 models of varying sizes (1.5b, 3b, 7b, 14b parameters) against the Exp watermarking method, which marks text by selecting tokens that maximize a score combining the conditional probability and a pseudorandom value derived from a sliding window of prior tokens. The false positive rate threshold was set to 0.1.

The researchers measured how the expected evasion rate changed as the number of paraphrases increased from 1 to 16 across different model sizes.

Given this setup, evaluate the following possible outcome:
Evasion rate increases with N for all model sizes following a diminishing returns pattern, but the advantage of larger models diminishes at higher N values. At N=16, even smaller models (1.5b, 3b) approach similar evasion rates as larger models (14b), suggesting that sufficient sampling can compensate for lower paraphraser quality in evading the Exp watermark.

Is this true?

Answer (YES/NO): NO